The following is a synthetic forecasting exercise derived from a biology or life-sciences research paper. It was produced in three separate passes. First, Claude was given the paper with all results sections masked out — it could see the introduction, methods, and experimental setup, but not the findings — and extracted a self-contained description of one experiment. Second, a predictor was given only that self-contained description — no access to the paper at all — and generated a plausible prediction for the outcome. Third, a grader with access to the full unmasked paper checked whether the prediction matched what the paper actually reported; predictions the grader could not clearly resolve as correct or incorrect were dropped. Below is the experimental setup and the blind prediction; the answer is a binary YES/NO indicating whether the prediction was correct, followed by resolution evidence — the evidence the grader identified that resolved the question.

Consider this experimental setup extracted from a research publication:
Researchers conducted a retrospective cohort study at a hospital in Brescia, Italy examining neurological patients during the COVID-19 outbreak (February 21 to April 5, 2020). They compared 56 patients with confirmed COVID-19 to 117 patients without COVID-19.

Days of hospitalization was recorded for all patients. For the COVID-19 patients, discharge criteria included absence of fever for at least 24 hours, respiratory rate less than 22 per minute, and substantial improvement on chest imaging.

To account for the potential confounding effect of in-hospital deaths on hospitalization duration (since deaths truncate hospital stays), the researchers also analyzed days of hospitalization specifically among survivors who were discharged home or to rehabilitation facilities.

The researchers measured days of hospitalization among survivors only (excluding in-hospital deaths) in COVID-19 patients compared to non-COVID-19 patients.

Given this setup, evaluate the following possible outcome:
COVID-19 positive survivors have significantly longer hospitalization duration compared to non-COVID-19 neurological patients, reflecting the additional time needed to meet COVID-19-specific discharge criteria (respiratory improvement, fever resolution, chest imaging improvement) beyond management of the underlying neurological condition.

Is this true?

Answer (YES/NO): YES